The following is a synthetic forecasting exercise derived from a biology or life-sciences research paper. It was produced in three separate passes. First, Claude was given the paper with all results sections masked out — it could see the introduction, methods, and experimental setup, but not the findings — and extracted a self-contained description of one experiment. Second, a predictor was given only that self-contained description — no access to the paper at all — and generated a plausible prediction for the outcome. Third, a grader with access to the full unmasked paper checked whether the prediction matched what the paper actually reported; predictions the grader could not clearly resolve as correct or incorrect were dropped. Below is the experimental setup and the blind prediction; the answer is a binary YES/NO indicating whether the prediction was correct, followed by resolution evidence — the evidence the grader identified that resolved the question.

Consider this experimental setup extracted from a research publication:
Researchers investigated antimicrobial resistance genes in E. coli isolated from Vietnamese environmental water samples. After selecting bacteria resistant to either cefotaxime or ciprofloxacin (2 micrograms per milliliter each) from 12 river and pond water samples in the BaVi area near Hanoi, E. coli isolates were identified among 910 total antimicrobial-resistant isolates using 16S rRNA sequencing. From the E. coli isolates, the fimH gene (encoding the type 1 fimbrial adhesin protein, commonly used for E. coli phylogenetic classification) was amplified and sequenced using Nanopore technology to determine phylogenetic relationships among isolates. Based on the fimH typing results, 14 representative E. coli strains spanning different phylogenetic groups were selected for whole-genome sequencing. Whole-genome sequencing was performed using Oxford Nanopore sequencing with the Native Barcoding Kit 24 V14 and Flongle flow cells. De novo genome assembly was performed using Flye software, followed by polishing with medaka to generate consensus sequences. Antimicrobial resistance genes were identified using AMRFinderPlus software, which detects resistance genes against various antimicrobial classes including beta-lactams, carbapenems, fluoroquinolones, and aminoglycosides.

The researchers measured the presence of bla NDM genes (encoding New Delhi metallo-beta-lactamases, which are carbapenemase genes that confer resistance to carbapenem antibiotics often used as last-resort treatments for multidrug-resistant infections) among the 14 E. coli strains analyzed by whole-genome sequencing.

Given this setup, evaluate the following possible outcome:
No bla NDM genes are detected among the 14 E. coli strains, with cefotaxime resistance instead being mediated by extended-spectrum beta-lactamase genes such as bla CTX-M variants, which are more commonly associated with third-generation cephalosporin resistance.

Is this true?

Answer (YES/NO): NO